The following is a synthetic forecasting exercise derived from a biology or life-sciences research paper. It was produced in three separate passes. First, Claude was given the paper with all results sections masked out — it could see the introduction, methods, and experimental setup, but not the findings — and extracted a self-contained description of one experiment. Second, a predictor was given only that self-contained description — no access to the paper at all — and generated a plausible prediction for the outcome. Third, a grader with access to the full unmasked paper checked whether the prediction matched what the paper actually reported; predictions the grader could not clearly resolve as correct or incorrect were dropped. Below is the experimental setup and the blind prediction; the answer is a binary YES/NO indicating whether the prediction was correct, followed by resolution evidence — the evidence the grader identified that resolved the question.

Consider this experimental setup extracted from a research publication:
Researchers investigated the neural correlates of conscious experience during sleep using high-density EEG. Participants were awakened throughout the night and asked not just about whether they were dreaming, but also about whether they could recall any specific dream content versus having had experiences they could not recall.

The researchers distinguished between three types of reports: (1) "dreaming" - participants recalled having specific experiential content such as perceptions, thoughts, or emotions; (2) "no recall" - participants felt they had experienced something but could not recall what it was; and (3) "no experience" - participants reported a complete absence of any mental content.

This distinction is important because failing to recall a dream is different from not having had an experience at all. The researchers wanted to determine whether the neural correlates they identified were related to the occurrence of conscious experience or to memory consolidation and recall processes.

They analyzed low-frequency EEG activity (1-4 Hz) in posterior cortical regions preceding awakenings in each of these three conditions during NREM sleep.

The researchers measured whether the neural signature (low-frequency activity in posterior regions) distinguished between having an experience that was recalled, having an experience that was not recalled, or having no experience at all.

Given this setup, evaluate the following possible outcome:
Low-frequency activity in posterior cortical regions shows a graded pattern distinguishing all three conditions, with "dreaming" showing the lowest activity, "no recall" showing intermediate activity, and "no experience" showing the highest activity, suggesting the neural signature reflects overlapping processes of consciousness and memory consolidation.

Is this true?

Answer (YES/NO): NO